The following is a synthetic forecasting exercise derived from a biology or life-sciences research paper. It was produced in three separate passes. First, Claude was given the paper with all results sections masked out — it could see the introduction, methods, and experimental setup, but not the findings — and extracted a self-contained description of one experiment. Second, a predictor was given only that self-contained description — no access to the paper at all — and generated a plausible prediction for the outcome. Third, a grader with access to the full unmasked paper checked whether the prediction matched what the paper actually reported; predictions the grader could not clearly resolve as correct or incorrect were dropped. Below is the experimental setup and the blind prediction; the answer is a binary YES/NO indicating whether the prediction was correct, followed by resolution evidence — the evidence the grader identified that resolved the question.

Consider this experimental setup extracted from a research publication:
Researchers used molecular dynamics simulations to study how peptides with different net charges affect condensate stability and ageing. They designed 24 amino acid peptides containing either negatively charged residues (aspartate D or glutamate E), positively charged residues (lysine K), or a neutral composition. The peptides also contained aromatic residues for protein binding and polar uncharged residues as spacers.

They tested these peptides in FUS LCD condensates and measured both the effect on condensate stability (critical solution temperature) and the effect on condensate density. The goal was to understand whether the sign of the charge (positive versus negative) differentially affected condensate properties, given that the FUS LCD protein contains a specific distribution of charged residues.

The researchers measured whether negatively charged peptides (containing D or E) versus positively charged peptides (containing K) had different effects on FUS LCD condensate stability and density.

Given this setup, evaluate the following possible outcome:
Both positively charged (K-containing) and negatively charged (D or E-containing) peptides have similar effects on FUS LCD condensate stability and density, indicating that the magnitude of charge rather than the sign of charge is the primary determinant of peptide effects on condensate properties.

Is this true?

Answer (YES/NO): NO